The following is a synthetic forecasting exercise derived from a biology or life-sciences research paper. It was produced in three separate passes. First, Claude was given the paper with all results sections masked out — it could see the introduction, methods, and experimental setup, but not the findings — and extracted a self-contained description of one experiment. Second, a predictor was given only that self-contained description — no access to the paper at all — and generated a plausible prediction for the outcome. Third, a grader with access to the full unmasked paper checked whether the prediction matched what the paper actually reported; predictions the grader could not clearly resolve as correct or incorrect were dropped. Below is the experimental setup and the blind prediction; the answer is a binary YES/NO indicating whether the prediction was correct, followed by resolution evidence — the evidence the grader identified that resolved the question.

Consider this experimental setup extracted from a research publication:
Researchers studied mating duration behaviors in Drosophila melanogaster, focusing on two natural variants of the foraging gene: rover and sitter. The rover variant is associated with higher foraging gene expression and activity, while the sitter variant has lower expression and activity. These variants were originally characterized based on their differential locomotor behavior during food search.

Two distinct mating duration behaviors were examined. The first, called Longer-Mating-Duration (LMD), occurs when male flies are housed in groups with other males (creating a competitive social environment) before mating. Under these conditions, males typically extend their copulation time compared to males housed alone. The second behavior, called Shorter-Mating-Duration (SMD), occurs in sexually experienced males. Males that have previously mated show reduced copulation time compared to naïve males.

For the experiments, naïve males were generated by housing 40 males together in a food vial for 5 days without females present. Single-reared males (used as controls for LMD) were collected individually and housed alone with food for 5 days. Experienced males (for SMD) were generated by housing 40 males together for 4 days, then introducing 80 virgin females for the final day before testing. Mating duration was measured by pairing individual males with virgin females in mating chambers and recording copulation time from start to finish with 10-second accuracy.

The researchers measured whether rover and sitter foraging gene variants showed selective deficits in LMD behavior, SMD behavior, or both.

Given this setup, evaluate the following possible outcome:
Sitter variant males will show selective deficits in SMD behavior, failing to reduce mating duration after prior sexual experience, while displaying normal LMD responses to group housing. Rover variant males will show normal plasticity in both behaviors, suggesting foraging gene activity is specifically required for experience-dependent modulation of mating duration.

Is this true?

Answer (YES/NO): NO